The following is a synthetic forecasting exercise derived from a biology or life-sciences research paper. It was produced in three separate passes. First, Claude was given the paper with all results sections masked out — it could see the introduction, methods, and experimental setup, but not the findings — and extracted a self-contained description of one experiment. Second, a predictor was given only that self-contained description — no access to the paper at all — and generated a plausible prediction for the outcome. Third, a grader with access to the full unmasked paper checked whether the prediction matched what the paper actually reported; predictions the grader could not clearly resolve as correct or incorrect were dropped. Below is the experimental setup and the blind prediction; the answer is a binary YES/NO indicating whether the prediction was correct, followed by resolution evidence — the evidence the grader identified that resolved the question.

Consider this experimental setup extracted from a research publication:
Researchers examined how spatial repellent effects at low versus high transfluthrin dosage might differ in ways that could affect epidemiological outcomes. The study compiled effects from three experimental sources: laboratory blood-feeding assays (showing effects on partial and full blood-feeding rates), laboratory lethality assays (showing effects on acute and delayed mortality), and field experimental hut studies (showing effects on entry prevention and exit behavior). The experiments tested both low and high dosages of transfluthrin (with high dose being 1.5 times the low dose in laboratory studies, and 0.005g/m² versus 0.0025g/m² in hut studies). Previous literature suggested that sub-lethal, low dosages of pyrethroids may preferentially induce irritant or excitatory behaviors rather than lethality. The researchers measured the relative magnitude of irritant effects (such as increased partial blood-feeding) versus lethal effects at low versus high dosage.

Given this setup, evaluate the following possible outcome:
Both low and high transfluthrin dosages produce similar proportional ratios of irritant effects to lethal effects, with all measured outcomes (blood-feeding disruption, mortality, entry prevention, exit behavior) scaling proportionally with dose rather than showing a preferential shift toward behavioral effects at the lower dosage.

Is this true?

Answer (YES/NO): NO